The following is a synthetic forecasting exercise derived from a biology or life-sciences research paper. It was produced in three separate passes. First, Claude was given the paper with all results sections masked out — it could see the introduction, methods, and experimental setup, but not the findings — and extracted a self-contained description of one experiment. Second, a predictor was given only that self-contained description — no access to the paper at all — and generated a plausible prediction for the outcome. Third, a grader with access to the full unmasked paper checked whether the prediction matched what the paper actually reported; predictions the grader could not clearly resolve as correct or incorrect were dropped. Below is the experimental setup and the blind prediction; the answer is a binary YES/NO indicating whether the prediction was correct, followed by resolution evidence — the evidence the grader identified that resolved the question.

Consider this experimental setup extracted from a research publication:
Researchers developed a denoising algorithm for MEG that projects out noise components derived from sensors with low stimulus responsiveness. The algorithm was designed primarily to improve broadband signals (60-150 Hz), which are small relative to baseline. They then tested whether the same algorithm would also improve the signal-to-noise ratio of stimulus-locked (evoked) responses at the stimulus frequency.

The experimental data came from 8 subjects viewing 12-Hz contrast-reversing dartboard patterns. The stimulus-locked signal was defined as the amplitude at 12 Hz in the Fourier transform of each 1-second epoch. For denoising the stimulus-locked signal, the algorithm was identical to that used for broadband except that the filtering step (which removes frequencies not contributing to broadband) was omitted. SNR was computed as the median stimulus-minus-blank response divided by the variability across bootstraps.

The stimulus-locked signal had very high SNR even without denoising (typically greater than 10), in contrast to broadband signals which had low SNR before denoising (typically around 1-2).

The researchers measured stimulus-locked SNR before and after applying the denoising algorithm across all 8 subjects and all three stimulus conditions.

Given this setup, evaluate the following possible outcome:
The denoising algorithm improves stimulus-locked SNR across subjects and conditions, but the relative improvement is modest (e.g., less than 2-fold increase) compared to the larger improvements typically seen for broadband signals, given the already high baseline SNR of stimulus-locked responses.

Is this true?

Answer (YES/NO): YES